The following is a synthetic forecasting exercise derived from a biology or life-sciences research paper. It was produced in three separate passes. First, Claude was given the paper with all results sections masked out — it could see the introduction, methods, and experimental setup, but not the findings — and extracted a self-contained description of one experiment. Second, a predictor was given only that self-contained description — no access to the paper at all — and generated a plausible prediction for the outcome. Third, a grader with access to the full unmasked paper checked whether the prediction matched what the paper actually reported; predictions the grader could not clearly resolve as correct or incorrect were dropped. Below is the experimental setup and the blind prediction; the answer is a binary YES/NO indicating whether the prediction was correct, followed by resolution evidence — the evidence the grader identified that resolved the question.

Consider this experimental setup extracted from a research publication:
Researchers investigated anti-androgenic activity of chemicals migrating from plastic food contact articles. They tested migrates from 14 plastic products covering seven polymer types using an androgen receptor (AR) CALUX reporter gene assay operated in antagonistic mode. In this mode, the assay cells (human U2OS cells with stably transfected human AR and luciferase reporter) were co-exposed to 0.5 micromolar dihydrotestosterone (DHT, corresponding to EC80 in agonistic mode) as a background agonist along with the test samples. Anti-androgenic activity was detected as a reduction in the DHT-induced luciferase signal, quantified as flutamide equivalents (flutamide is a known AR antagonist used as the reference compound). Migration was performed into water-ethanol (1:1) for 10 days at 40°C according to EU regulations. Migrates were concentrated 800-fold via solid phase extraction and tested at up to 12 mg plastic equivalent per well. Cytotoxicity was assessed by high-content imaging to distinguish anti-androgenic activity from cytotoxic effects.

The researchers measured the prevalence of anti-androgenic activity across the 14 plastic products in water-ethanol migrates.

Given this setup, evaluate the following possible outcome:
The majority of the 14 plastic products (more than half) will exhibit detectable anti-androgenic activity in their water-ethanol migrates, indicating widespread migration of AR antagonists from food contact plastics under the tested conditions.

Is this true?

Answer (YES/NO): NO